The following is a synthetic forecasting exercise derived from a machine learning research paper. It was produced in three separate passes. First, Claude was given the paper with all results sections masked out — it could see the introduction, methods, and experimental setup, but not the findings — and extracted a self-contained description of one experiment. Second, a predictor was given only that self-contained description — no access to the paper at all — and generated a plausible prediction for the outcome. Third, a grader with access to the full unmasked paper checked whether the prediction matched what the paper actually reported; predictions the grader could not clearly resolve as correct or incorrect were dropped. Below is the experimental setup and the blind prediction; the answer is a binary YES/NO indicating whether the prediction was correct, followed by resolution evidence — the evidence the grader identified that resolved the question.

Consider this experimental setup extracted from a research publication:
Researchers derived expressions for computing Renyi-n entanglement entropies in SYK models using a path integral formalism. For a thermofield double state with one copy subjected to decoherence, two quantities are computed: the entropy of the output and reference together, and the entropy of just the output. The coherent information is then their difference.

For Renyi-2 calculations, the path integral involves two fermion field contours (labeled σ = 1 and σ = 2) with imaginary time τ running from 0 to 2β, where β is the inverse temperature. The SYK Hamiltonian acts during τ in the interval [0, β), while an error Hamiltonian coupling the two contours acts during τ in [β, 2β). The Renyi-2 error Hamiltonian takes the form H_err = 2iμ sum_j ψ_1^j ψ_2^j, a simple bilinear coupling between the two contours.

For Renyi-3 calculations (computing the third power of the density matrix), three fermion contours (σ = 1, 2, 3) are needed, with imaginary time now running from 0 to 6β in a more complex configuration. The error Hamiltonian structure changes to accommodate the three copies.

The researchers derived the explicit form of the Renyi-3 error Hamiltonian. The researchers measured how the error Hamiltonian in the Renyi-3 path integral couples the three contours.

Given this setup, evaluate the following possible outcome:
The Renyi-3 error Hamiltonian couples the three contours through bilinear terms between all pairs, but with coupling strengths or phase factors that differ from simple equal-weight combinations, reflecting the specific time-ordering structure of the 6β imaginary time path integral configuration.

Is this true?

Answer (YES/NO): NO